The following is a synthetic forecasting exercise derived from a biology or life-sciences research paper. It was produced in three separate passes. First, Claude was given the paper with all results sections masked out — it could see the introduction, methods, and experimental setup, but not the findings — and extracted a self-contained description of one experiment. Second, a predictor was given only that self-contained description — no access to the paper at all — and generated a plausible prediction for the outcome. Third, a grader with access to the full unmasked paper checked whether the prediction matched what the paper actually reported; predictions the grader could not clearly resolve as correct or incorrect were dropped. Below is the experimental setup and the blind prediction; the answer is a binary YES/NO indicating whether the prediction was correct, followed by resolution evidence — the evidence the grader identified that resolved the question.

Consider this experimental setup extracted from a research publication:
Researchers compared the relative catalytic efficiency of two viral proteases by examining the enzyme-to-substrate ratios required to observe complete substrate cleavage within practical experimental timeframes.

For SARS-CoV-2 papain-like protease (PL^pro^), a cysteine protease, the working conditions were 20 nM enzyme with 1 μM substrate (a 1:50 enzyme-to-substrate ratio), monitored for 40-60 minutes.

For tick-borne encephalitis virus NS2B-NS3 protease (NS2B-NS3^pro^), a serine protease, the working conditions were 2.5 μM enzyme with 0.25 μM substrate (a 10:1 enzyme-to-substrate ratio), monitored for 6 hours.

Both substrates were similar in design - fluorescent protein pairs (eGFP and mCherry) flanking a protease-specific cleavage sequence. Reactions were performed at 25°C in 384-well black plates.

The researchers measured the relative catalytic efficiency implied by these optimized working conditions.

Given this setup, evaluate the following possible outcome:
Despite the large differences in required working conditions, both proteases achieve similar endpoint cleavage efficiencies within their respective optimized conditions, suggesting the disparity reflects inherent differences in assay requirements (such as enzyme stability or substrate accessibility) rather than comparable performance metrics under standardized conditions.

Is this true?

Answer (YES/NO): NO